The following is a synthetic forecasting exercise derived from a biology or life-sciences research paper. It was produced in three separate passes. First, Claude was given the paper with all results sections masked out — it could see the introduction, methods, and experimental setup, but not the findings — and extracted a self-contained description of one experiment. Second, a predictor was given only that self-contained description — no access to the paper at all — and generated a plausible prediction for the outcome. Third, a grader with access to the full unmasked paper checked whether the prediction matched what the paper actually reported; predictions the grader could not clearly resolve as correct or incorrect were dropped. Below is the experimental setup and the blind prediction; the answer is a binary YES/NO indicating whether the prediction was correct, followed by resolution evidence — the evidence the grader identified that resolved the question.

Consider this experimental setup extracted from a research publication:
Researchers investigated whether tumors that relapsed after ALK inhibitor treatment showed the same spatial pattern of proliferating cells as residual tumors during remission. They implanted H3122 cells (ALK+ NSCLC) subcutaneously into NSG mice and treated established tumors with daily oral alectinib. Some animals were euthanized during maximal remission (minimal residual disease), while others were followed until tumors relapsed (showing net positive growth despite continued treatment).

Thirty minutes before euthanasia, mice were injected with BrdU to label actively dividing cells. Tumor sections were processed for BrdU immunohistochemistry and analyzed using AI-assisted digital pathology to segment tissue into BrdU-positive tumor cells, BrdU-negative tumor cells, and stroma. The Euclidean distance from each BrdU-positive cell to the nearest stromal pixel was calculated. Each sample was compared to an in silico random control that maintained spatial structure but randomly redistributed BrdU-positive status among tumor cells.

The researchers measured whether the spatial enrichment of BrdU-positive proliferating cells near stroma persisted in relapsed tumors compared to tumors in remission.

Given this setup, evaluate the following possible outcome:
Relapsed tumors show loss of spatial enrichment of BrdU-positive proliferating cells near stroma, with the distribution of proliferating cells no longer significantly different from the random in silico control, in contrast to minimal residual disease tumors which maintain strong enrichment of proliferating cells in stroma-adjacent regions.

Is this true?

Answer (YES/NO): NO